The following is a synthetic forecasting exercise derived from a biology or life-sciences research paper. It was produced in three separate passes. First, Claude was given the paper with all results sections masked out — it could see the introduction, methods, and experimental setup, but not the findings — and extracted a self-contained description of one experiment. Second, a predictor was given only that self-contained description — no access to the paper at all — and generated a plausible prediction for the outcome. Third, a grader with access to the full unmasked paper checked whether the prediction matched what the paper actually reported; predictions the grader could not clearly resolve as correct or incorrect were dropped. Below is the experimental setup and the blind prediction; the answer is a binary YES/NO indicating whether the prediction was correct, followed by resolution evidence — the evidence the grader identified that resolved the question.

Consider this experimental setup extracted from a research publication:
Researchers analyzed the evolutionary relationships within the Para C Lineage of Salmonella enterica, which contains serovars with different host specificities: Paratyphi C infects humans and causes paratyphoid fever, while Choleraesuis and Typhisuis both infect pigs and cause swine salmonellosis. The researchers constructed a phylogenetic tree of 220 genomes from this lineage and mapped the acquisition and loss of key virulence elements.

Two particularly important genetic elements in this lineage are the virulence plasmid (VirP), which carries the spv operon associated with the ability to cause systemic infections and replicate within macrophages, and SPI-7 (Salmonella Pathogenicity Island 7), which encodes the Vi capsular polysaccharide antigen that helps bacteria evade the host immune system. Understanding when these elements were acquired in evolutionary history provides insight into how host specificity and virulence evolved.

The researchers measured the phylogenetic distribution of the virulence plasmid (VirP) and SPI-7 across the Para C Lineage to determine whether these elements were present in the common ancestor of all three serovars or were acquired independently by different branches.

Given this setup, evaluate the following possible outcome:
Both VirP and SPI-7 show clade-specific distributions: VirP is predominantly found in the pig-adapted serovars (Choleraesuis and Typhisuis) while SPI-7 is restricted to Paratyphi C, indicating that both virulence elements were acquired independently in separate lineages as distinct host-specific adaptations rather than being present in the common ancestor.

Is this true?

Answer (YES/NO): NO